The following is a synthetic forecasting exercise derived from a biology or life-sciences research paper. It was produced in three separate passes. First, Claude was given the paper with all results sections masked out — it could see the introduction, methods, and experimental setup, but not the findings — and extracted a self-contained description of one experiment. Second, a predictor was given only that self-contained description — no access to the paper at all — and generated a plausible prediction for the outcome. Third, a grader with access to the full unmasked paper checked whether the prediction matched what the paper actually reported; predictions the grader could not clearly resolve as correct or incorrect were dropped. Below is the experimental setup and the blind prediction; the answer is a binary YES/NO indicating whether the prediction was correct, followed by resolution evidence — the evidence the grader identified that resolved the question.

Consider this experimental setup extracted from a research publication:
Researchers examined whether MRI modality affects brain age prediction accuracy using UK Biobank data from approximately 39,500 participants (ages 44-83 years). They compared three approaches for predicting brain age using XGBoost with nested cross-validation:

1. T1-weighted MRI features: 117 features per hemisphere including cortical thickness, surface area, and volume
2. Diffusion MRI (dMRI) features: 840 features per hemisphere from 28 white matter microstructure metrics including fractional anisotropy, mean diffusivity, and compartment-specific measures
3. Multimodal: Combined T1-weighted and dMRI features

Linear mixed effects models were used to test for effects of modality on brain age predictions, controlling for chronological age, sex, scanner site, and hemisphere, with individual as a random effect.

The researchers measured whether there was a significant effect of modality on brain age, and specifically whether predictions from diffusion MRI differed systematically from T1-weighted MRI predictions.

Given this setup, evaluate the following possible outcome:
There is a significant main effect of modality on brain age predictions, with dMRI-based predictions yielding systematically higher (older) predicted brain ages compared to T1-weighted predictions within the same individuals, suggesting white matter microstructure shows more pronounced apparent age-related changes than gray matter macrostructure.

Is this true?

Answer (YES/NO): NO